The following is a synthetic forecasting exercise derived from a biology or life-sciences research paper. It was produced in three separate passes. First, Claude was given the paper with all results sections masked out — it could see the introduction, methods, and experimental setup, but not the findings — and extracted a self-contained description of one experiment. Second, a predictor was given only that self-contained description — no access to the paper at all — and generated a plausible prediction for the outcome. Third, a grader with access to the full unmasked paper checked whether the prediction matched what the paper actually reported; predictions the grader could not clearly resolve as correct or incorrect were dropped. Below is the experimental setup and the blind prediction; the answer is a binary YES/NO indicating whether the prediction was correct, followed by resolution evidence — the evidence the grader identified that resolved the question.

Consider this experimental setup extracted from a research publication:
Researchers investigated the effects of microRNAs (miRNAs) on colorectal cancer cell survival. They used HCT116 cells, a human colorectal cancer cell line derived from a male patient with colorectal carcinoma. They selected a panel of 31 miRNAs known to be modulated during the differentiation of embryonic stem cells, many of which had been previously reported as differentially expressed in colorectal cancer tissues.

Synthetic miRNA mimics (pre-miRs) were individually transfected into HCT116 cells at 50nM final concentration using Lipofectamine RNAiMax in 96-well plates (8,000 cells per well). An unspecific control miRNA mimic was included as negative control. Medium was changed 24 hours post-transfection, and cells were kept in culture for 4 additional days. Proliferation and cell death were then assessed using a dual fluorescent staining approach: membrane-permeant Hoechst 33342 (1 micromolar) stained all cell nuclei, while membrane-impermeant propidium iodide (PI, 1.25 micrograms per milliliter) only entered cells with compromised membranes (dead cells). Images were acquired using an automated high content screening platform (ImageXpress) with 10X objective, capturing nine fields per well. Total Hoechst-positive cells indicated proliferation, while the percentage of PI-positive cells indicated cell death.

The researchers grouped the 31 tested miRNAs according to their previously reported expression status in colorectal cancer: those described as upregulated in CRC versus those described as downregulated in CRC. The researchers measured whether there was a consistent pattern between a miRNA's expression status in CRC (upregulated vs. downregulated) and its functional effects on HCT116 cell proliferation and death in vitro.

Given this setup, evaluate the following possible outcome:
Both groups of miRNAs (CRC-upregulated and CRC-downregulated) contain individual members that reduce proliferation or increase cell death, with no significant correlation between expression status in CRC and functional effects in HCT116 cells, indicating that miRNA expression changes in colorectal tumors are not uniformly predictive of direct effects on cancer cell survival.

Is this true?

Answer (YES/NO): NO